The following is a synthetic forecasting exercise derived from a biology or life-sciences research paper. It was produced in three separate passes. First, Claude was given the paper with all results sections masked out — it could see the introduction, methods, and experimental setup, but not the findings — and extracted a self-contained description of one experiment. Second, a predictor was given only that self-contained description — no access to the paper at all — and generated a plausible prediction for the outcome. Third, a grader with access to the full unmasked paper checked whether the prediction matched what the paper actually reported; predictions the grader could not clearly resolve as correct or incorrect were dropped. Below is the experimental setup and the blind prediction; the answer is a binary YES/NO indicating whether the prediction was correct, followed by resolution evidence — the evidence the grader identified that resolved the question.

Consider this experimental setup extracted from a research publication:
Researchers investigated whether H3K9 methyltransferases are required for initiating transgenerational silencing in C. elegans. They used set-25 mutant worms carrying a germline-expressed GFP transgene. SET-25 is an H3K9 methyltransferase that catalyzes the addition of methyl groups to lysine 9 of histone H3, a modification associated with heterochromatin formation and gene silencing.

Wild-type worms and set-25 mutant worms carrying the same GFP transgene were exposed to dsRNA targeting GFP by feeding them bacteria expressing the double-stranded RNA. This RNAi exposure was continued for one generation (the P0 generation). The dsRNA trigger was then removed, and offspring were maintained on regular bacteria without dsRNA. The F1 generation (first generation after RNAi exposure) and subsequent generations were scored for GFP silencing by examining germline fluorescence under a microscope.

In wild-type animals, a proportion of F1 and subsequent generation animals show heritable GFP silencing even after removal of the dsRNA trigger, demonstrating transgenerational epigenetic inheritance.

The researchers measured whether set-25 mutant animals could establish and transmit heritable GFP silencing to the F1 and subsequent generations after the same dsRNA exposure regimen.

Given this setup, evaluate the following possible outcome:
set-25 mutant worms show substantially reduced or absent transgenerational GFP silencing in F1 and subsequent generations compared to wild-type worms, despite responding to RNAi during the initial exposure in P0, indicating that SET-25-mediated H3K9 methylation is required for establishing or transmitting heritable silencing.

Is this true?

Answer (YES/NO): NO